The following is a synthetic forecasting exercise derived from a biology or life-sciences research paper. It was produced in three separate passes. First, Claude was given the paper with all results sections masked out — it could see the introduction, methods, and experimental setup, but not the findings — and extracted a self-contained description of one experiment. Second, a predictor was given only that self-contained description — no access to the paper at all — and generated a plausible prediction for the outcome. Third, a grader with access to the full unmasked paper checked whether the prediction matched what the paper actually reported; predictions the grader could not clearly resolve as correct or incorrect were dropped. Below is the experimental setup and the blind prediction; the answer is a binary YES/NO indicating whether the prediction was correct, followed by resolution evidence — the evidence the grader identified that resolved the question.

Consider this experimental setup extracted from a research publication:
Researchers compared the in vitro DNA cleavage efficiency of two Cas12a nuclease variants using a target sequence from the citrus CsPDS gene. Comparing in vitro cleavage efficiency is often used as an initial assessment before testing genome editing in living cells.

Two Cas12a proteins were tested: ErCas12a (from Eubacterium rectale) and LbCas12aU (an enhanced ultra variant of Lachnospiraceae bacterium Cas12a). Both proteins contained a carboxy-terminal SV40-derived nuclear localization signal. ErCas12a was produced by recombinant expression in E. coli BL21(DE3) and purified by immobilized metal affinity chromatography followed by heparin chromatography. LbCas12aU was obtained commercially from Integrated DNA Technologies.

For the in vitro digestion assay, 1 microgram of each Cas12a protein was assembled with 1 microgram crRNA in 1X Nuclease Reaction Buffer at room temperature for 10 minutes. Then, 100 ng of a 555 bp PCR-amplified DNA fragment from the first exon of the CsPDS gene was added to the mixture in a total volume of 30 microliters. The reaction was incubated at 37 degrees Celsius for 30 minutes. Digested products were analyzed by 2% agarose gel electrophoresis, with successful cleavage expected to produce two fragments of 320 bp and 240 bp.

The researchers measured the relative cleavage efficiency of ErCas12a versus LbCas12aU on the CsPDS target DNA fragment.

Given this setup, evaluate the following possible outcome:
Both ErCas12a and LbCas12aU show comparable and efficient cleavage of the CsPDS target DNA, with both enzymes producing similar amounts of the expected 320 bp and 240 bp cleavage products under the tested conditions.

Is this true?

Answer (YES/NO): NO